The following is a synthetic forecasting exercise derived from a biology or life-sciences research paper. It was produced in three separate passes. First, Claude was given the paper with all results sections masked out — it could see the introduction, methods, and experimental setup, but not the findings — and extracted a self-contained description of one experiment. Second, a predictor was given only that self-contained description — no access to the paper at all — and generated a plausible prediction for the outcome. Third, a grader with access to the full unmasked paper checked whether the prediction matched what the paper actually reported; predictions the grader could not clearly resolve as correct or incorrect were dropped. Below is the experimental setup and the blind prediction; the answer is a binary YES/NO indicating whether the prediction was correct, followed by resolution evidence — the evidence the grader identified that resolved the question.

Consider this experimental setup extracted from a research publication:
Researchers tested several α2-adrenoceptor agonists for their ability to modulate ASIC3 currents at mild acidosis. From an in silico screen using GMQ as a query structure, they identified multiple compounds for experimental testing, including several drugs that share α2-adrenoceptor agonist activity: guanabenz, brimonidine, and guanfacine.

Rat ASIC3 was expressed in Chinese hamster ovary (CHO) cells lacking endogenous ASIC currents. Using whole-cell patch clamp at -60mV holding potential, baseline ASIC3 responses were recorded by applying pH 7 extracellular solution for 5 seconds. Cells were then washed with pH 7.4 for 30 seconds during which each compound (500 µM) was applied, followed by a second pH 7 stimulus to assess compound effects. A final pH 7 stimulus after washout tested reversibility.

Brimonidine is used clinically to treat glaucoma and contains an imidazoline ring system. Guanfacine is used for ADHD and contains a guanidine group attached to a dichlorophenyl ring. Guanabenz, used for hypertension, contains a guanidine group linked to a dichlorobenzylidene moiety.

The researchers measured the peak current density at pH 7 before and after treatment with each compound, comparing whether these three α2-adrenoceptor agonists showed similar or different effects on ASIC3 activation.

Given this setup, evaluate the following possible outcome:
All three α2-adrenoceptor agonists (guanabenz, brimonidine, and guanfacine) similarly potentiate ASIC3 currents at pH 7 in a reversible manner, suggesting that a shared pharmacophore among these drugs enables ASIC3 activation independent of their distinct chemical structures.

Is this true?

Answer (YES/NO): NO